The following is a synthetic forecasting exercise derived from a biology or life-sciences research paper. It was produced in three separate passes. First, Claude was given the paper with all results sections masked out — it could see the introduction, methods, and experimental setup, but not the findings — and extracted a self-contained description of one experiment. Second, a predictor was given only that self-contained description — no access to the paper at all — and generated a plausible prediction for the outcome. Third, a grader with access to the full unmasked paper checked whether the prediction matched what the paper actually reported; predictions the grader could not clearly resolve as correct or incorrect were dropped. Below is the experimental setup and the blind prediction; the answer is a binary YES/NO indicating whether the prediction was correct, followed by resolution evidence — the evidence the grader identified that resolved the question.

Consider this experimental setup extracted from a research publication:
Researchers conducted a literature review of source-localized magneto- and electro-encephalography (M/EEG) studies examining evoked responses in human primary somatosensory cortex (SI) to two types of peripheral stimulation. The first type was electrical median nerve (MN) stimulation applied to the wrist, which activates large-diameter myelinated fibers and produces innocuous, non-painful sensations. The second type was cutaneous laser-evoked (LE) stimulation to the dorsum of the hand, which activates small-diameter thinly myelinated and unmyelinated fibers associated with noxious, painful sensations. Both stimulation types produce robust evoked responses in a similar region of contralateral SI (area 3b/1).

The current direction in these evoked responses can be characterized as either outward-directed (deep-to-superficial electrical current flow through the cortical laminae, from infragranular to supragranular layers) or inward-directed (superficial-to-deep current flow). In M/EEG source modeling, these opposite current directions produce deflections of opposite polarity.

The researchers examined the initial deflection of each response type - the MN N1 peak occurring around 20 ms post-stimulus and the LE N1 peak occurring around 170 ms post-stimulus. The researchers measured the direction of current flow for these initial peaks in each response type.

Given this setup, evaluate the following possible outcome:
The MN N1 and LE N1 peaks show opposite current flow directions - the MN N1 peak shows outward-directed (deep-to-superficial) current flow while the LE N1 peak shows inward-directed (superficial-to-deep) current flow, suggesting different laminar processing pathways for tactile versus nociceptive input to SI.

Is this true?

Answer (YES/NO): YES